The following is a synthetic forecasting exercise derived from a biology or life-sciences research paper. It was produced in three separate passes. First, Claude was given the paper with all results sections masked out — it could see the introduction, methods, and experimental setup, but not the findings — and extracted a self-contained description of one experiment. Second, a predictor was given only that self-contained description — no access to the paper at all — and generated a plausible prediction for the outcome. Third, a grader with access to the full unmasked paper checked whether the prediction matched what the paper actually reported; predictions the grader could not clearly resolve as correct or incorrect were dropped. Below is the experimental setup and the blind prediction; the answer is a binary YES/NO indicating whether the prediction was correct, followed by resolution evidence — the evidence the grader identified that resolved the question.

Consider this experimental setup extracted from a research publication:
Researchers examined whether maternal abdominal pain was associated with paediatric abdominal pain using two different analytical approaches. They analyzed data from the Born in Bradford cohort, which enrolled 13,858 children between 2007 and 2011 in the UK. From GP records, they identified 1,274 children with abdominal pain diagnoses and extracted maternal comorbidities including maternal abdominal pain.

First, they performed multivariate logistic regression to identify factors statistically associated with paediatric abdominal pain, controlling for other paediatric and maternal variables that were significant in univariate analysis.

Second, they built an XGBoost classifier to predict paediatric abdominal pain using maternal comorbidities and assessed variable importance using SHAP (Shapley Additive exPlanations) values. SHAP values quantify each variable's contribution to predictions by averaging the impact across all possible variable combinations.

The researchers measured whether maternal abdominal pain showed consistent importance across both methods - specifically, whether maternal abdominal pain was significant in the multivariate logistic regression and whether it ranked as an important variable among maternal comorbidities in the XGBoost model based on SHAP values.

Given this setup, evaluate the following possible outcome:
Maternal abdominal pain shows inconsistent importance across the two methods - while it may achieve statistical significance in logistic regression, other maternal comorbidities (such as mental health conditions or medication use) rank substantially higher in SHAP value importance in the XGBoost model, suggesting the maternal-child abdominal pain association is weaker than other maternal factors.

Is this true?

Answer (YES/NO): NO